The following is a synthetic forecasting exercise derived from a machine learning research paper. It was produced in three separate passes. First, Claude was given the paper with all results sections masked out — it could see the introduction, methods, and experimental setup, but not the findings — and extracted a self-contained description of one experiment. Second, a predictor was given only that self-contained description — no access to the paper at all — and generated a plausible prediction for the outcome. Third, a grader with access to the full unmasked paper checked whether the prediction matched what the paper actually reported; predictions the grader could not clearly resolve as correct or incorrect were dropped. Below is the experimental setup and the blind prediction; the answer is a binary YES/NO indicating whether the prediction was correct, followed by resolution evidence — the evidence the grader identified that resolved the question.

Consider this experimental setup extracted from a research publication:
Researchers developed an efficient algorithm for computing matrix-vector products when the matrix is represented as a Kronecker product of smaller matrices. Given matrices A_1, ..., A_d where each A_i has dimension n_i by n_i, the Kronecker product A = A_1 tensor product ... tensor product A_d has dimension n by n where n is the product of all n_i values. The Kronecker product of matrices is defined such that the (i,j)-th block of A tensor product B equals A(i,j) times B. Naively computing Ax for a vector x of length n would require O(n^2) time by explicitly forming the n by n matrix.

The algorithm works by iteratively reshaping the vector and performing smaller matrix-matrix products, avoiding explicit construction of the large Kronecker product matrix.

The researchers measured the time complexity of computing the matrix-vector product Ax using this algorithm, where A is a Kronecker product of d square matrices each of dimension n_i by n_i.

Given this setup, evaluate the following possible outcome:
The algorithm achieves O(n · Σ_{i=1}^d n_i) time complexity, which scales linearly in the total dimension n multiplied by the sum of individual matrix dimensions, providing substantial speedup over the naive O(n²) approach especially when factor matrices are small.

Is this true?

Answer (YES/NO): YES